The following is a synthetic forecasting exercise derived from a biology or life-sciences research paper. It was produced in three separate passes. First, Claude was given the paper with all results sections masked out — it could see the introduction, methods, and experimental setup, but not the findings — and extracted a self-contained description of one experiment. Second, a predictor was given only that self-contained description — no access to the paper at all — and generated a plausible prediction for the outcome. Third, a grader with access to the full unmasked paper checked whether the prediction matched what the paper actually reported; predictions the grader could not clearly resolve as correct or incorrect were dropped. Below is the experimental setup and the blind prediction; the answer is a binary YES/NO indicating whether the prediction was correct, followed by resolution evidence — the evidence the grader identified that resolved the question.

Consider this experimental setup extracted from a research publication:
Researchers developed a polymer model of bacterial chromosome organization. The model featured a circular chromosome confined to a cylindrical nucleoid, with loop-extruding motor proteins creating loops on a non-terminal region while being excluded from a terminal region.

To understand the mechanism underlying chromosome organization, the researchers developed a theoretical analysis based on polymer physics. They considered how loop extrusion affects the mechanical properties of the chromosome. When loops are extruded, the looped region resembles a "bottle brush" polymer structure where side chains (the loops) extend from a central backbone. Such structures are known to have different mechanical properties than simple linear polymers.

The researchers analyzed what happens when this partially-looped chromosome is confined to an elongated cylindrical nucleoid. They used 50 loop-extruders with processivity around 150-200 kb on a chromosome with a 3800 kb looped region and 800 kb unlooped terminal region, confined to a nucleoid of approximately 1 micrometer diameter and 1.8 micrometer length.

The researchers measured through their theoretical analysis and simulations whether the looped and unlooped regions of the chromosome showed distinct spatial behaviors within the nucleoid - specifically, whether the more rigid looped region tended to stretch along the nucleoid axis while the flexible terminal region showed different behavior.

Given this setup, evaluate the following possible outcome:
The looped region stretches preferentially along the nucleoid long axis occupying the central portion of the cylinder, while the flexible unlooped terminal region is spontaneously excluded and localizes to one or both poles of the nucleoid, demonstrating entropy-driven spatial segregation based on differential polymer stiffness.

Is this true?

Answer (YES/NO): NO